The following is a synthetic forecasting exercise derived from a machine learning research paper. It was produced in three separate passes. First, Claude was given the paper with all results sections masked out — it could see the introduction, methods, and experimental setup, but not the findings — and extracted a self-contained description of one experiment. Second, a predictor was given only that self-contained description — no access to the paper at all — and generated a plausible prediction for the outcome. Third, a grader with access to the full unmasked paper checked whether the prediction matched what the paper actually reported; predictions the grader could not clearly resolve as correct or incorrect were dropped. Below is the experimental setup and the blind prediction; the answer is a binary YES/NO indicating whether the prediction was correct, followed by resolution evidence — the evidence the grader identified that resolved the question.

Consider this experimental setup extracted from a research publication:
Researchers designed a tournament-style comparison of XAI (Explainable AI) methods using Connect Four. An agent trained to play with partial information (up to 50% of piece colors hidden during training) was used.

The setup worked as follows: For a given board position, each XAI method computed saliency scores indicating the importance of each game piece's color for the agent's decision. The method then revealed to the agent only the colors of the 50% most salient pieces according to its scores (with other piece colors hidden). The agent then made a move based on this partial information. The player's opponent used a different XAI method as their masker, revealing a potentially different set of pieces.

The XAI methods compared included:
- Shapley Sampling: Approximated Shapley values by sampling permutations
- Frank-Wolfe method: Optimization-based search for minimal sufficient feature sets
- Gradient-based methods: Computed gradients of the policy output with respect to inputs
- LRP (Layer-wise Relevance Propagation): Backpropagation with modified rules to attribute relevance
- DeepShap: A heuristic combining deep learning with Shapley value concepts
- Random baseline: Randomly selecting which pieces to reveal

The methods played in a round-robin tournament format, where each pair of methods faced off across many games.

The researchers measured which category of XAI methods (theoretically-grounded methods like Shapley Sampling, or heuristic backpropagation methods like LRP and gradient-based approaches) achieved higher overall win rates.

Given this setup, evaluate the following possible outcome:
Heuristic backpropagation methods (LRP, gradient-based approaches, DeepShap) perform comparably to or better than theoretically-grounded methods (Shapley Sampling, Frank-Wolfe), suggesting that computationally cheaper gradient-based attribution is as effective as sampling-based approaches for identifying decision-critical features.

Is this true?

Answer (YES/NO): YES